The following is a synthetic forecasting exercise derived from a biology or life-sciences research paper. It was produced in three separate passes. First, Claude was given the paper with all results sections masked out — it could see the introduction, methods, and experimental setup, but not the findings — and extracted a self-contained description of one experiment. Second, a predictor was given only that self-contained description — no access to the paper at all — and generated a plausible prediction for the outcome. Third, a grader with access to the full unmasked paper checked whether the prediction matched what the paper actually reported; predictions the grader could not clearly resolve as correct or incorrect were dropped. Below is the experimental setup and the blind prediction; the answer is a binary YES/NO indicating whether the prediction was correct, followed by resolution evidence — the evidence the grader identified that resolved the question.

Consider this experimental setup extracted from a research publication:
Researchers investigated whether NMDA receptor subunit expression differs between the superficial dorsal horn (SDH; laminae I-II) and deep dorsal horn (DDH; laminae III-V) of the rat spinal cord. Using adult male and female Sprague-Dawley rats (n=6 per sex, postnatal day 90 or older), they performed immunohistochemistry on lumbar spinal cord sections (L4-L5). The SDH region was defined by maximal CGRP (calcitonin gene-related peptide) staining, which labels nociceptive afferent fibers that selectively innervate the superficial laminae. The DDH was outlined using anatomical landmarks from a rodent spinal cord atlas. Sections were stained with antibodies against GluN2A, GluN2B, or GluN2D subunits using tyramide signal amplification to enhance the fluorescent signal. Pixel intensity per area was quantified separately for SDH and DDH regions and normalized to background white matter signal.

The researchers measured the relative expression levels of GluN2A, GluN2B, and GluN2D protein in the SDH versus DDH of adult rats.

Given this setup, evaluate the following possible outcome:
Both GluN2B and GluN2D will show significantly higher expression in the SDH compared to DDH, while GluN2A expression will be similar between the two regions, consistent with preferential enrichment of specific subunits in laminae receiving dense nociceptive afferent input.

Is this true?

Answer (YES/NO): NO